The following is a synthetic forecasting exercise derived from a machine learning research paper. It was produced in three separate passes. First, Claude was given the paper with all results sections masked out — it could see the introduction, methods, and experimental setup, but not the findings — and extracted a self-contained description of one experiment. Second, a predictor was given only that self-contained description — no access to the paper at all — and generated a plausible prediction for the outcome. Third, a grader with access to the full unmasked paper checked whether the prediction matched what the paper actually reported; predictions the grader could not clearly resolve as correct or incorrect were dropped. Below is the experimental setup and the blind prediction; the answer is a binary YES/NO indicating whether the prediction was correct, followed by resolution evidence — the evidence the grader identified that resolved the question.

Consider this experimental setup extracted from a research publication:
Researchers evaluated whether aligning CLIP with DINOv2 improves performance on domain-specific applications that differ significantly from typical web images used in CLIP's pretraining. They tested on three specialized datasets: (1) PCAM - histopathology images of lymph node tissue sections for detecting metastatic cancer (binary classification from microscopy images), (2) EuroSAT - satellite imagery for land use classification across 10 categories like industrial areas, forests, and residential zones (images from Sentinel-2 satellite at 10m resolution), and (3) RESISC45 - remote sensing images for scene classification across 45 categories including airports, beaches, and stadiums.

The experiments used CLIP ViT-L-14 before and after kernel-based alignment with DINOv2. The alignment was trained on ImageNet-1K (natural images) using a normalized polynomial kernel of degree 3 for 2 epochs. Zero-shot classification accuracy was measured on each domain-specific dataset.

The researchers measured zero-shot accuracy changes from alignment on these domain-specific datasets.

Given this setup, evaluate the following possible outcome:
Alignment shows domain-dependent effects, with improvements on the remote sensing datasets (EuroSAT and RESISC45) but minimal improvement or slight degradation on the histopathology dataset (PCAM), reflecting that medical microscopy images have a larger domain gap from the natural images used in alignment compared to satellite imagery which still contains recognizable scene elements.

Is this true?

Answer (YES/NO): NO